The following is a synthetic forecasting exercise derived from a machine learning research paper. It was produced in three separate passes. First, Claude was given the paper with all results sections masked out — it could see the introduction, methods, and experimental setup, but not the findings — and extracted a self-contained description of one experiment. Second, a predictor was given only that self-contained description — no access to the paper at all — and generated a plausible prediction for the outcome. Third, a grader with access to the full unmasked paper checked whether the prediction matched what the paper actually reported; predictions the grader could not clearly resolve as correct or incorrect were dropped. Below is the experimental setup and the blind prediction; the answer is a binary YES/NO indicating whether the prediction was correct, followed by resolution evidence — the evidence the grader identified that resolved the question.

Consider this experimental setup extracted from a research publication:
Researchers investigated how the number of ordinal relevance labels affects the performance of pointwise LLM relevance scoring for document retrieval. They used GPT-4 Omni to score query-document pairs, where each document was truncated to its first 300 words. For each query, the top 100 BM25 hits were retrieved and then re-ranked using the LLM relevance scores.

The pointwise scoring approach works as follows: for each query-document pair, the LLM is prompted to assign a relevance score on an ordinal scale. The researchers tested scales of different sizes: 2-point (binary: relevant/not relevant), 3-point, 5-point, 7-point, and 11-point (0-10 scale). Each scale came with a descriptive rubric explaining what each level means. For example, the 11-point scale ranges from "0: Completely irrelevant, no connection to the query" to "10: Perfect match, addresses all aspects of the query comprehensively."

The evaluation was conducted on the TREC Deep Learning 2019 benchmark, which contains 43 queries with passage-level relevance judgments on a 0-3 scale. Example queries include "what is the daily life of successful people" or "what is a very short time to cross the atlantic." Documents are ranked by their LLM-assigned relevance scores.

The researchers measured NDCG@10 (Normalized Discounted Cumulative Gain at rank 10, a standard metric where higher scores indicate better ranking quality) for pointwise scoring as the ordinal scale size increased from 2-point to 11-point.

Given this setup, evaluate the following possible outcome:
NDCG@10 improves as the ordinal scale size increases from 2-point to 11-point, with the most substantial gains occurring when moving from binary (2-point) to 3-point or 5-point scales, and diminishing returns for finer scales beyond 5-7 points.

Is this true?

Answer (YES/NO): NO